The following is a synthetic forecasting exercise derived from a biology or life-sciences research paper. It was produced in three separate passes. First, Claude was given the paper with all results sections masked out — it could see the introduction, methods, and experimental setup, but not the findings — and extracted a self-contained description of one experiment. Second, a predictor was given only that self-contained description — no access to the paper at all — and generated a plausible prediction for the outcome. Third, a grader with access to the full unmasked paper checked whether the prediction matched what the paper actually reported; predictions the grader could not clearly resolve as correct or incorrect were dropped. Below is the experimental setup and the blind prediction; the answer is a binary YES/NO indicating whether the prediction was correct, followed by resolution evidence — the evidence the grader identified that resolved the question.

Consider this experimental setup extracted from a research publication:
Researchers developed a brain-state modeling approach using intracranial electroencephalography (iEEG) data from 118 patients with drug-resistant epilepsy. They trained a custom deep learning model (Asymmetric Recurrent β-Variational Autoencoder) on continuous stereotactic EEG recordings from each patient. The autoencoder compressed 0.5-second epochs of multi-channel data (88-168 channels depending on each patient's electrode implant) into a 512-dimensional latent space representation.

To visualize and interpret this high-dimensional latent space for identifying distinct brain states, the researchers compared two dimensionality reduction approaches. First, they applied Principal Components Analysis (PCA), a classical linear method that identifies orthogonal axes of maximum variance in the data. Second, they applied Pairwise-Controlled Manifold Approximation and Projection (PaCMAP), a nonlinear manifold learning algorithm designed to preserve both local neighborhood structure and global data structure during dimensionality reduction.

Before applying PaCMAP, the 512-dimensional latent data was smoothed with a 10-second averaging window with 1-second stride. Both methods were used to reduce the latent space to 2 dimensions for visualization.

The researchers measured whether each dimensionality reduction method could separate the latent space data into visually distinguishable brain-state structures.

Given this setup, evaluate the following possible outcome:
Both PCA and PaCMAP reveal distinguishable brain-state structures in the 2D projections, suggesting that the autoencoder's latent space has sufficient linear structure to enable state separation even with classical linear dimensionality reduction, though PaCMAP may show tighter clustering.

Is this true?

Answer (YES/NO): NO